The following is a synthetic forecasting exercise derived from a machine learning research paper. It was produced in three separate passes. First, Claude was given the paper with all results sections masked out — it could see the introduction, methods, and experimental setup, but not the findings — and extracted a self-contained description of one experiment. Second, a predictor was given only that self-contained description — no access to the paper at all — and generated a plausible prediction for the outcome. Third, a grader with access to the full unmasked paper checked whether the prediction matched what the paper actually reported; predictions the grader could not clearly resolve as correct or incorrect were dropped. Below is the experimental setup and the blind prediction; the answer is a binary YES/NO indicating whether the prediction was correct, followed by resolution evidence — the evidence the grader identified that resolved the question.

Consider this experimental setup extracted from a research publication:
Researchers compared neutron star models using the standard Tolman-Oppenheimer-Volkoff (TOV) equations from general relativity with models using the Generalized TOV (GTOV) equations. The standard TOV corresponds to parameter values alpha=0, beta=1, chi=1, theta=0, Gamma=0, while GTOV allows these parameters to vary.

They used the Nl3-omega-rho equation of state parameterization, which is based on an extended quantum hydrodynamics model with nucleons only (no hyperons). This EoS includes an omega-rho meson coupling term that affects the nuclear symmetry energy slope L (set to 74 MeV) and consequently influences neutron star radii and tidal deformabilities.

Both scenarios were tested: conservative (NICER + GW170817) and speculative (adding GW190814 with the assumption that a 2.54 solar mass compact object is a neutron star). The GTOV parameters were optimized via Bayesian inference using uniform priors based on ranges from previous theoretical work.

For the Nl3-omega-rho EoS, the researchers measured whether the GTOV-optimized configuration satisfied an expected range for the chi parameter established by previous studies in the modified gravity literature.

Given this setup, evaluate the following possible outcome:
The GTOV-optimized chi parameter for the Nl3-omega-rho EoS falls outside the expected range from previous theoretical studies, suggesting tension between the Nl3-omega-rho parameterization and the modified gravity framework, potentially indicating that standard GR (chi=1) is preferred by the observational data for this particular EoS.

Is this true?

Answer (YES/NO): NO